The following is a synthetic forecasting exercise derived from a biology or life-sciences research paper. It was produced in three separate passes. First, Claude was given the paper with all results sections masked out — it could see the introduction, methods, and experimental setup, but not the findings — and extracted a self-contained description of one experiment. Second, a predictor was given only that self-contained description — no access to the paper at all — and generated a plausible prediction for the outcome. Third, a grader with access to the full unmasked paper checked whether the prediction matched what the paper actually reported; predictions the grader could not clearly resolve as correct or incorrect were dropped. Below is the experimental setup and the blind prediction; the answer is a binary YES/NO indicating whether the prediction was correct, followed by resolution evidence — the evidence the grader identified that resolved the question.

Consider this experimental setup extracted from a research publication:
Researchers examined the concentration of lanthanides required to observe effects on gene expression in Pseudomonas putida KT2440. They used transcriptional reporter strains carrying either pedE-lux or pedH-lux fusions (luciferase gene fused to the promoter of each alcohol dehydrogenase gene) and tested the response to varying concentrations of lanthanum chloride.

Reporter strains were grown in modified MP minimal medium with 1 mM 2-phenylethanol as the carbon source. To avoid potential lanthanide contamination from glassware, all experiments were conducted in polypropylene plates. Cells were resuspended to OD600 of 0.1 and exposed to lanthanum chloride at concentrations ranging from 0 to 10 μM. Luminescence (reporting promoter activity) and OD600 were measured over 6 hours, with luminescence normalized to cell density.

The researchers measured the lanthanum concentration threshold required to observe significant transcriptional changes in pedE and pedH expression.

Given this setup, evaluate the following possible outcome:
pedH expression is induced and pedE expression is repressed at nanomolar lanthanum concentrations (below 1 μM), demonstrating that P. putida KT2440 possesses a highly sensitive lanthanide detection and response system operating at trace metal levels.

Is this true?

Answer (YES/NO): YES